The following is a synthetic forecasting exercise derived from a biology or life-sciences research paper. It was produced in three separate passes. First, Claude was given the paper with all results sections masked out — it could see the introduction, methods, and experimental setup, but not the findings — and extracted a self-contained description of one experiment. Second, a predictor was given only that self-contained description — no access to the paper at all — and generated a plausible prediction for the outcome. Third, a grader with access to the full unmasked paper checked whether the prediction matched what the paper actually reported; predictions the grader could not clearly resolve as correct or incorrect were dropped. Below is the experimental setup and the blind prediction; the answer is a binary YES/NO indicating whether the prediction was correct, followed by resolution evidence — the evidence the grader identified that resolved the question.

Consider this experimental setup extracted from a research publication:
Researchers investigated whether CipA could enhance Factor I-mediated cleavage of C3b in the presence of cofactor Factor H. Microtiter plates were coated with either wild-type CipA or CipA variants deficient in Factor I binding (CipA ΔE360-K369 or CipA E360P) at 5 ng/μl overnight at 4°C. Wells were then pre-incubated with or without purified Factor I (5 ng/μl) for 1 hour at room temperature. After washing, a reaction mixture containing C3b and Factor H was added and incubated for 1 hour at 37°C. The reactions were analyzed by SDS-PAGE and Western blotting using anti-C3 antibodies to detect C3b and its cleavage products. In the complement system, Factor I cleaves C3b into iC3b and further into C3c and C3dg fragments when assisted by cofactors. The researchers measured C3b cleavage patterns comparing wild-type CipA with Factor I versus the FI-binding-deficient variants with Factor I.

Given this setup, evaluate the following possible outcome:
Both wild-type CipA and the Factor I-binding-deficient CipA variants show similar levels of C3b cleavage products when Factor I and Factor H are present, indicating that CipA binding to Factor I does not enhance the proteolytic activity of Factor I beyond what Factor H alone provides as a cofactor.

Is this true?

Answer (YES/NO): NO